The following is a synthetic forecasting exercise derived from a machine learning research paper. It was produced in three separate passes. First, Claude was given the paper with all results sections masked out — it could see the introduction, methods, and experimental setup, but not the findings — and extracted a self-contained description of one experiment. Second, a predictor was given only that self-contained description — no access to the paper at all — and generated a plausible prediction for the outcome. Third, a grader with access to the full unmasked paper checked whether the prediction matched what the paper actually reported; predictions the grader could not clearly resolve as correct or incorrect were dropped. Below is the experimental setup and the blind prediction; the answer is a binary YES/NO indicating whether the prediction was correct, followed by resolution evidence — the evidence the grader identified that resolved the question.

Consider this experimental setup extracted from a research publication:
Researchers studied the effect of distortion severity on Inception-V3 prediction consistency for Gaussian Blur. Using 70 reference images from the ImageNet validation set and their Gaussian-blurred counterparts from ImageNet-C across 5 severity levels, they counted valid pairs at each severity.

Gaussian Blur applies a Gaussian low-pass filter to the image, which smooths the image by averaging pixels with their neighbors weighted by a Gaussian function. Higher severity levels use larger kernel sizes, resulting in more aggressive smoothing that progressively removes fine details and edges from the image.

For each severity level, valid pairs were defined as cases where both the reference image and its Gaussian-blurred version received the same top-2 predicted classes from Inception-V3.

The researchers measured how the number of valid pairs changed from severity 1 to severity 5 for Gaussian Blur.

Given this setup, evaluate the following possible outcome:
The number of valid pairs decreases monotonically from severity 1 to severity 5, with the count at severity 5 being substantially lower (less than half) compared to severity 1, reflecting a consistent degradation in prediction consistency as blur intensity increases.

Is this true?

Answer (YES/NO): YES